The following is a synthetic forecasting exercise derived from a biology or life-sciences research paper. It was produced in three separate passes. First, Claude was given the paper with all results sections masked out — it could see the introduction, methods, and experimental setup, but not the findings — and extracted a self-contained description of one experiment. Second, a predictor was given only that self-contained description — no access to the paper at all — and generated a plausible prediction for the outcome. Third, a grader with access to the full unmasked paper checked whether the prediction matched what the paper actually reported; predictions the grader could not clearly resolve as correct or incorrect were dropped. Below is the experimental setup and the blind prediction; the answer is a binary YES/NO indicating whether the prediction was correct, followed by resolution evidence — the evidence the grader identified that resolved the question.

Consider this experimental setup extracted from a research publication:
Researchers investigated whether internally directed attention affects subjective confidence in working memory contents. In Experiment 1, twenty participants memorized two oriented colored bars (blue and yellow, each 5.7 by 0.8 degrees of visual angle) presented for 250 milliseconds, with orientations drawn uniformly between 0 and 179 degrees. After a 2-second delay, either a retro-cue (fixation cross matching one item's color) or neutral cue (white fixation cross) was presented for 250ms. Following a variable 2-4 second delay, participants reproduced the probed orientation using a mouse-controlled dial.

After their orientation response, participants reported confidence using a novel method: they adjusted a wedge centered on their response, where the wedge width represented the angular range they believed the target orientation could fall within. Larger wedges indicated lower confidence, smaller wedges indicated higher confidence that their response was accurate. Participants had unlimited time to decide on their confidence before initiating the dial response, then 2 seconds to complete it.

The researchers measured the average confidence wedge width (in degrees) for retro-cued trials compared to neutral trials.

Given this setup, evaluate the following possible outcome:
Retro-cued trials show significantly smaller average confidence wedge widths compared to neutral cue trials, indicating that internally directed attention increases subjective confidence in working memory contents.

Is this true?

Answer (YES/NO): NO